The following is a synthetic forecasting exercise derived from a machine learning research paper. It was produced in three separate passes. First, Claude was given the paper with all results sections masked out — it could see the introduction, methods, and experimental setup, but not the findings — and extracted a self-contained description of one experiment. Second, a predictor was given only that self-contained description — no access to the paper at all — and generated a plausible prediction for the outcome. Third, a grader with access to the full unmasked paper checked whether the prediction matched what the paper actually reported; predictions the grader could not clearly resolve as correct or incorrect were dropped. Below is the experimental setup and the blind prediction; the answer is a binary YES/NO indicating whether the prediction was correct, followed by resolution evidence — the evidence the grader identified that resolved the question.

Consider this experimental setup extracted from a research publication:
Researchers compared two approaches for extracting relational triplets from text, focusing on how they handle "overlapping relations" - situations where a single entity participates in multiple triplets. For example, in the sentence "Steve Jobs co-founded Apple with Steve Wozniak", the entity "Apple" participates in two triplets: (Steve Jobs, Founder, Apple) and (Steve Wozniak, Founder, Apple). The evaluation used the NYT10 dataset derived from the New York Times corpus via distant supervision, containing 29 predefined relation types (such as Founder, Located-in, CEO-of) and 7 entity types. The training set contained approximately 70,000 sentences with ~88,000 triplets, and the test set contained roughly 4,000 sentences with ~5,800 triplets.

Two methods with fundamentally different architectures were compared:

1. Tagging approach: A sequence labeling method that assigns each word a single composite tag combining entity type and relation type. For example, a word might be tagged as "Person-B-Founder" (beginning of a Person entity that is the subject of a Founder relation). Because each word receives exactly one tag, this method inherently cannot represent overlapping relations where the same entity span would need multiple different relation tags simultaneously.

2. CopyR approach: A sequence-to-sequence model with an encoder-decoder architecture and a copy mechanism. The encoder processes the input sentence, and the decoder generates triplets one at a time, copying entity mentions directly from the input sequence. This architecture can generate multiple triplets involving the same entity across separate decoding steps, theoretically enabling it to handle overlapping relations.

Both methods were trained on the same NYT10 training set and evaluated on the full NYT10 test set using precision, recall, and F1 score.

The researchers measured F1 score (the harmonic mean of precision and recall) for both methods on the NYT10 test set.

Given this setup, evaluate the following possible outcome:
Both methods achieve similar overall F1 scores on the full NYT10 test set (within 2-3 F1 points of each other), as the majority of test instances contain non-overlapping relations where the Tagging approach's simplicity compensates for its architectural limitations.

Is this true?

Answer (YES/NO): NO